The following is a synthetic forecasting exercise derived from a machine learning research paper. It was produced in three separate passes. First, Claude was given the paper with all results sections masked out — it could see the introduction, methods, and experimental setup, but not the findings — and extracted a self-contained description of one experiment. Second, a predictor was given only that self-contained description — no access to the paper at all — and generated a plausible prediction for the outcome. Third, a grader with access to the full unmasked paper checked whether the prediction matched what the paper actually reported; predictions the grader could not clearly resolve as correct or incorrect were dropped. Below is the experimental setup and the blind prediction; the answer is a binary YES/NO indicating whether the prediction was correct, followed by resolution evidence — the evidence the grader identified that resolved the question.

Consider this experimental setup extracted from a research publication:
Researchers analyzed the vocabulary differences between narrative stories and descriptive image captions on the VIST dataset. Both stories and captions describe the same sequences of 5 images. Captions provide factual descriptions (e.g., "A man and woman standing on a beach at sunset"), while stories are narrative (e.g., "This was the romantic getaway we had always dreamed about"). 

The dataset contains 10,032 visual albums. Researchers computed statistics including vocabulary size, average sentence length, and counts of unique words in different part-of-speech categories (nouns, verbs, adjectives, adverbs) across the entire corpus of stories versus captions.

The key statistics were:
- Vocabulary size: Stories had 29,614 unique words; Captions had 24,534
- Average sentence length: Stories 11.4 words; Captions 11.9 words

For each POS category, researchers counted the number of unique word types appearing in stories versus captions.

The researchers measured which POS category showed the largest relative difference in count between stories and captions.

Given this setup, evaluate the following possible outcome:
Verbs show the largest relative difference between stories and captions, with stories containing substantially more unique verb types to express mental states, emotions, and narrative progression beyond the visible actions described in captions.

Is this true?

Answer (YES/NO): NO